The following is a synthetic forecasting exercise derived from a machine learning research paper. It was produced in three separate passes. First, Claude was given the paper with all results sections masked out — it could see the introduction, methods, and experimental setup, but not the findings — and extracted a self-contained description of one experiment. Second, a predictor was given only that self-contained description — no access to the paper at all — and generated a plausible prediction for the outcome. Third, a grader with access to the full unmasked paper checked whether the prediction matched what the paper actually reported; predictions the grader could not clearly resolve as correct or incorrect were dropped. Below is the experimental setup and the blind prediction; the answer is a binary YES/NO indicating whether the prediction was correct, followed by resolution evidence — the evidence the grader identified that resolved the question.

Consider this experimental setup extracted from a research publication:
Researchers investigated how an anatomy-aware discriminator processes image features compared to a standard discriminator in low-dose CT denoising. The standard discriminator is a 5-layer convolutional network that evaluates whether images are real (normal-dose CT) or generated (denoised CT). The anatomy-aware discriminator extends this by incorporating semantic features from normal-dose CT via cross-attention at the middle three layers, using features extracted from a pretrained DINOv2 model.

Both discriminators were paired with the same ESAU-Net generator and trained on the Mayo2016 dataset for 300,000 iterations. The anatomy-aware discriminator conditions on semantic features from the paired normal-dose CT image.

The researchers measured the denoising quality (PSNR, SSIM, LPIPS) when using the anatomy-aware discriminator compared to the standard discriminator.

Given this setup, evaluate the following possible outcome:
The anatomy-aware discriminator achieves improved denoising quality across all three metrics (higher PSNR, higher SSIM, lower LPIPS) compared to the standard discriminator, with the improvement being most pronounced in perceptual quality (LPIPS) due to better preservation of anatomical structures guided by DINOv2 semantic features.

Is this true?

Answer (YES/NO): NO